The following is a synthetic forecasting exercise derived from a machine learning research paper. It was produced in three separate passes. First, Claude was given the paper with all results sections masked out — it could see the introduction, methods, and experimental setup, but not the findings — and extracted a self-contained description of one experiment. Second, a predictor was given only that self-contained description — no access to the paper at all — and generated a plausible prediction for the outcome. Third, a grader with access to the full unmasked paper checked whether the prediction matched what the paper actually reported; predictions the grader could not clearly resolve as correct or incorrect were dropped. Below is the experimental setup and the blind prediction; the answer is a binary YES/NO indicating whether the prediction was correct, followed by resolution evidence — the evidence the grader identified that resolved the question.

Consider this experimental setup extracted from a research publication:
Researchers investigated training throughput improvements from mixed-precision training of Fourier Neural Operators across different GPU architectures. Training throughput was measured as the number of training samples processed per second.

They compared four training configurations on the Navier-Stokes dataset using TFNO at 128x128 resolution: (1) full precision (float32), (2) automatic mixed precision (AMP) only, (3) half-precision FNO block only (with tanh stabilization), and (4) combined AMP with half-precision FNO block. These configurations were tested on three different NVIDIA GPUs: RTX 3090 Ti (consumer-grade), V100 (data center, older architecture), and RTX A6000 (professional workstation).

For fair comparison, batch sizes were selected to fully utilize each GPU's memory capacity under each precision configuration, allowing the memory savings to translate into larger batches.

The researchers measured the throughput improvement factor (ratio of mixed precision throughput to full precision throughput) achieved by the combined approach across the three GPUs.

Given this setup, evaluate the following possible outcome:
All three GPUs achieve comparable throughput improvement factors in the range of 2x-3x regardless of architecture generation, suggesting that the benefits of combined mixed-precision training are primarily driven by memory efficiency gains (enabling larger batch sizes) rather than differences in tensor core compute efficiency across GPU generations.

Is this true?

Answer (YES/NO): NO